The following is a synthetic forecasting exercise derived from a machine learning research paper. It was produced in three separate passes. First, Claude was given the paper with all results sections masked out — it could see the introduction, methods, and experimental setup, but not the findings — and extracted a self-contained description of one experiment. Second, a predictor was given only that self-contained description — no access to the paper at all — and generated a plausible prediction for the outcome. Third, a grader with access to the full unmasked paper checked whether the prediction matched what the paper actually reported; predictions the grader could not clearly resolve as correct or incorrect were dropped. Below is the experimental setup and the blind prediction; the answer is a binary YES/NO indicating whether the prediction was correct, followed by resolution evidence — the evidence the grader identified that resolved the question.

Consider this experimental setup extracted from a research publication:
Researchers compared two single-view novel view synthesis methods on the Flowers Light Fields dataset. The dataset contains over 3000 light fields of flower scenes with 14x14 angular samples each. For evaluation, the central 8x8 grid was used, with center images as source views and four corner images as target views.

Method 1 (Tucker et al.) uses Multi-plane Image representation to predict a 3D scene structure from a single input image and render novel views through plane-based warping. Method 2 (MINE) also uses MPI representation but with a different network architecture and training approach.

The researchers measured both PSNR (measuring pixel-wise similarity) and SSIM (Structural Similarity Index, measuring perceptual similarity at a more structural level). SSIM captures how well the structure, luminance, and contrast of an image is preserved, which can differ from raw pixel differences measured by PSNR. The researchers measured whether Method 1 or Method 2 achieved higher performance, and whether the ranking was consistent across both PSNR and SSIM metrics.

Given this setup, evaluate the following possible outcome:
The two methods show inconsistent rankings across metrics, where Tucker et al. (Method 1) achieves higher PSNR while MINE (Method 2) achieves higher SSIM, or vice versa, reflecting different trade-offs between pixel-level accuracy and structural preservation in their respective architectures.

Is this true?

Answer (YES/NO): NO